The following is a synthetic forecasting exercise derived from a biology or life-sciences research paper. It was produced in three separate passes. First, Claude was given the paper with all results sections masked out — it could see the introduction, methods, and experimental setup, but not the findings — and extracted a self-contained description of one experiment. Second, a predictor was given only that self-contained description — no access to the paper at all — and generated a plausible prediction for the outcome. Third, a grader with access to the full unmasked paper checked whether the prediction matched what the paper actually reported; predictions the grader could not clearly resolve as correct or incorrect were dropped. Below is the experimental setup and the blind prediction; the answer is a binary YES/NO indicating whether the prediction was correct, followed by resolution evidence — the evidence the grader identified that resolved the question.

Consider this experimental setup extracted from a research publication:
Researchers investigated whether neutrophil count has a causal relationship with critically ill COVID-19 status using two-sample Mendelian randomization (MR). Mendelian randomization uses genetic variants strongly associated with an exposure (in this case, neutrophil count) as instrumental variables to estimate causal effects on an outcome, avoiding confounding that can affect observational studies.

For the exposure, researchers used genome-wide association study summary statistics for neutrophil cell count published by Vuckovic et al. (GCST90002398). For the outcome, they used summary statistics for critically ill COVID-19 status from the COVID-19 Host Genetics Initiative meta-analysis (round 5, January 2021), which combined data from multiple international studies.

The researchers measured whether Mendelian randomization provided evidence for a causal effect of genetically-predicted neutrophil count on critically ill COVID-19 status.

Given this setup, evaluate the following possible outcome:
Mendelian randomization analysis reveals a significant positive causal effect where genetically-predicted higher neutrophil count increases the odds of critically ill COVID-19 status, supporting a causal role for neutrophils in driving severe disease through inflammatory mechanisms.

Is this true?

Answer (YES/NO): NO